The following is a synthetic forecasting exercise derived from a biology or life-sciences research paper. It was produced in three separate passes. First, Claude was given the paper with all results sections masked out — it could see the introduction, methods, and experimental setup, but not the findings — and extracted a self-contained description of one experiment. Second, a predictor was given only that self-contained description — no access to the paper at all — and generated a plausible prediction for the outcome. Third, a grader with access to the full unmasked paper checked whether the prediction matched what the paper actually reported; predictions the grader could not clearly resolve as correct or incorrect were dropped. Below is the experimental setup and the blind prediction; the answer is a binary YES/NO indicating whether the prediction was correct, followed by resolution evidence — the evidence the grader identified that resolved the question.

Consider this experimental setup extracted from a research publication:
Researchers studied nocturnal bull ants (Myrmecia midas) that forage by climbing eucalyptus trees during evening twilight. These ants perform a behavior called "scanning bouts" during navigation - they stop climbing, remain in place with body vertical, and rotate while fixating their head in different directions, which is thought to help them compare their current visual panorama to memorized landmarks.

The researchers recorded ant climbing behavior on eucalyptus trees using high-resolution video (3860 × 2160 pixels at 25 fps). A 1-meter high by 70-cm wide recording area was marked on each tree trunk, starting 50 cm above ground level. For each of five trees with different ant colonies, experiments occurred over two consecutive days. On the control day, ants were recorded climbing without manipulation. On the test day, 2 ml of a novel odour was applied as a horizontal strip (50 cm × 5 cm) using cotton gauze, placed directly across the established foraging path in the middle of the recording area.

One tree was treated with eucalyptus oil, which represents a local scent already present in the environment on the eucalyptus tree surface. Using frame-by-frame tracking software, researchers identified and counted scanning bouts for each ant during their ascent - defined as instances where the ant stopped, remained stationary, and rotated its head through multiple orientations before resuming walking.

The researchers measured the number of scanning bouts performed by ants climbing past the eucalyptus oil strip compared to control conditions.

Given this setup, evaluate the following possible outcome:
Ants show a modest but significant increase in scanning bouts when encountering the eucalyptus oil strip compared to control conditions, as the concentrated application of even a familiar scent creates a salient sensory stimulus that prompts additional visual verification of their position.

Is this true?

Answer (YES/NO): YES